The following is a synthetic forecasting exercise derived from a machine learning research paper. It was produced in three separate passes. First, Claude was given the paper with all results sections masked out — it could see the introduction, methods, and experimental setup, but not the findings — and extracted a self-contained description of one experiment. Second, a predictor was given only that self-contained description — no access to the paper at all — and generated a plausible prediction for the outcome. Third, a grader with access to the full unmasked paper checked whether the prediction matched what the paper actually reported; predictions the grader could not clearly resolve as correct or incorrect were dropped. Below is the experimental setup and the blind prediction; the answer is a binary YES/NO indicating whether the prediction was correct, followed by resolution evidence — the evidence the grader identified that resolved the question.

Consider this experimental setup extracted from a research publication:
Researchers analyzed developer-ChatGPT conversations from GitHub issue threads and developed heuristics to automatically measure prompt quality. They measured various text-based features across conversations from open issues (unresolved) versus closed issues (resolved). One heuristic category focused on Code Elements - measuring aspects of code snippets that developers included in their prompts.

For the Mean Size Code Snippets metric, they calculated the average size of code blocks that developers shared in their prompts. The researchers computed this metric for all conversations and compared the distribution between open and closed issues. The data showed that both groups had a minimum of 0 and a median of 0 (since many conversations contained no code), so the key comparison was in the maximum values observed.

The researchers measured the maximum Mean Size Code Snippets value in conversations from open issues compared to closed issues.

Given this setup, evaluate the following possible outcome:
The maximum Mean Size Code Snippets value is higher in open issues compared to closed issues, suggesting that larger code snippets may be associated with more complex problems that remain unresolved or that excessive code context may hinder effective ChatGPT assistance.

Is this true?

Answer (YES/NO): YES